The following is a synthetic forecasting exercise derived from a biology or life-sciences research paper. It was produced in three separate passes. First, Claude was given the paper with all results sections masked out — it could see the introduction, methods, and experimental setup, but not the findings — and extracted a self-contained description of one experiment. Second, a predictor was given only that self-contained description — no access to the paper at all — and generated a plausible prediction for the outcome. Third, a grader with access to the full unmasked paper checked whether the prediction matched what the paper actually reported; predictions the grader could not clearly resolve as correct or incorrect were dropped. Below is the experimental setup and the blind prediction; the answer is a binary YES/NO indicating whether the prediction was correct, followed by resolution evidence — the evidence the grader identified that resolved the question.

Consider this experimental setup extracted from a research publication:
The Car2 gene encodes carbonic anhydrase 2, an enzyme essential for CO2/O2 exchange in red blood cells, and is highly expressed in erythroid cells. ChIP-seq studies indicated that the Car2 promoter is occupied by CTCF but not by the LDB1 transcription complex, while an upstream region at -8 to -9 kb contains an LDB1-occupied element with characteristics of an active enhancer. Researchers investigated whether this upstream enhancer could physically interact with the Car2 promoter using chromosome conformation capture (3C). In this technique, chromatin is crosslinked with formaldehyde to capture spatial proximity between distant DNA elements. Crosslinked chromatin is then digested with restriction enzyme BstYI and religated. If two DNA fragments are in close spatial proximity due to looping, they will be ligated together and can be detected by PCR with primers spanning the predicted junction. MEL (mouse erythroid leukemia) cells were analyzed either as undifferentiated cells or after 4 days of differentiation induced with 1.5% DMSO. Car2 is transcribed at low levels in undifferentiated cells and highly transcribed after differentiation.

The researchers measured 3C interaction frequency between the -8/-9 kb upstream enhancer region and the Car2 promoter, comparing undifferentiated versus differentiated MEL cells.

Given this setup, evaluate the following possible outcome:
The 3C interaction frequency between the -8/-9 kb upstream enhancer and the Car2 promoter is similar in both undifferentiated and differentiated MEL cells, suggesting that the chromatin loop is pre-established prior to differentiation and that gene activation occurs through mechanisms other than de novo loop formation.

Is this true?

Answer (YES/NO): NO